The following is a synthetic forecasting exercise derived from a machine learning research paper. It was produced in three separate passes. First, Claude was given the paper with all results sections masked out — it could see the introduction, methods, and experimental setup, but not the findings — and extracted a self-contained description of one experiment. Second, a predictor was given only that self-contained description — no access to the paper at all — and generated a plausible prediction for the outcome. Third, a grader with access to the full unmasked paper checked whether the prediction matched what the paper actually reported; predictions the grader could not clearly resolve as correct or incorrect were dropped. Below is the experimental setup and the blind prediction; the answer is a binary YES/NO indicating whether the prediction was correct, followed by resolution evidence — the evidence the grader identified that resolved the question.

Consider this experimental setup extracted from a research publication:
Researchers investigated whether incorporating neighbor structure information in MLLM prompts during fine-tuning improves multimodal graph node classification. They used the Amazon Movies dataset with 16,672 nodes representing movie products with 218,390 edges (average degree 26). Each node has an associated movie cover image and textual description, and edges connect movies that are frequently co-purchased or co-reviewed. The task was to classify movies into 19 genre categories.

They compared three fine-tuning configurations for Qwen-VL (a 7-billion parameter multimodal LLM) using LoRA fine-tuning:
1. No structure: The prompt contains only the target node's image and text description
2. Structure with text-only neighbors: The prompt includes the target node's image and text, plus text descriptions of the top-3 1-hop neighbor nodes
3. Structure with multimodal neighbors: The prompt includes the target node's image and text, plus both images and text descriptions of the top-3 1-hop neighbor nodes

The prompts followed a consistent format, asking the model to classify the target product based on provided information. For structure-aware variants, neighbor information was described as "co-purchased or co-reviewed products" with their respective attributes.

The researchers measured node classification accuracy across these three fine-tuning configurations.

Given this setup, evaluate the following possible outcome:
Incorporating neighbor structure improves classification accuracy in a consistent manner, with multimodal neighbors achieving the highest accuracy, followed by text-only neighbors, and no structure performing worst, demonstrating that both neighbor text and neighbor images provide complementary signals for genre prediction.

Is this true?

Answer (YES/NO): NO